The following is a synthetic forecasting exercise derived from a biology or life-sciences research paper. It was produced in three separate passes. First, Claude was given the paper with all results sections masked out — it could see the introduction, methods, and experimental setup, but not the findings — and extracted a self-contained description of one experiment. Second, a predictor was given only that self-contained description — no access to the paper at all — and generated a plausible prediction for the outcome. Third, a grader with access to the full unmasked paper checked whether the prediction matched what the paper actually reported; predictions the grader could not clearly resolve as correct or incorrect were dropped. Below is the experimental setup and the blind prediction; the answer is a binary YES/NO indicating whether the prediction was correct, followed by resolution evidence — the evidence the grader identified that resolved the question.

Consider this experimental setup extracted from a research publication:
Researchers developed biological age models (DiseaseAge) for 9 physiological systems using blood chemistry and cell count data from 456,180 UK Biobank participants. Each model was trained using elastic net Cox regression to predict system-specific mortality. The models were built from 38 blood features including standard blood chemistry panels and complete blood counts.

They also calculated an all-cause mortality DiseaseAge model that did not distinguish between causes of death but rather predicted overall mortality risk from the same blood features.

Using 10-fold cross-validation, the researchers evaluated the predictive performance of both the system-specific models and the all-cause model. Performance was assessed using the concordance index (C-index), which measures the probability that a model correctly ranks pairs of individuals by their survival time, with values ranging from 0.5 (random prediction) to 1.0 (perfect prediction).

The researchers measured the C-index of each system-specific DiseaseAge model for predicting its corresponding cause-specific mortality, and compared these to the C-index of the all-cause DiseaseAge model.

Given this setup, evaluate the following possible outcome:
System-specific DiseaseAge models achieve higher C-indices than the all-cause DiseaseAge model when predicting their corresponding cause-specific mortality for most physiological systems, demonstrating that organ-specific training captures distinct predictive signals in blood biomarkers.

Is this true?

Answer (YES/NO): YES